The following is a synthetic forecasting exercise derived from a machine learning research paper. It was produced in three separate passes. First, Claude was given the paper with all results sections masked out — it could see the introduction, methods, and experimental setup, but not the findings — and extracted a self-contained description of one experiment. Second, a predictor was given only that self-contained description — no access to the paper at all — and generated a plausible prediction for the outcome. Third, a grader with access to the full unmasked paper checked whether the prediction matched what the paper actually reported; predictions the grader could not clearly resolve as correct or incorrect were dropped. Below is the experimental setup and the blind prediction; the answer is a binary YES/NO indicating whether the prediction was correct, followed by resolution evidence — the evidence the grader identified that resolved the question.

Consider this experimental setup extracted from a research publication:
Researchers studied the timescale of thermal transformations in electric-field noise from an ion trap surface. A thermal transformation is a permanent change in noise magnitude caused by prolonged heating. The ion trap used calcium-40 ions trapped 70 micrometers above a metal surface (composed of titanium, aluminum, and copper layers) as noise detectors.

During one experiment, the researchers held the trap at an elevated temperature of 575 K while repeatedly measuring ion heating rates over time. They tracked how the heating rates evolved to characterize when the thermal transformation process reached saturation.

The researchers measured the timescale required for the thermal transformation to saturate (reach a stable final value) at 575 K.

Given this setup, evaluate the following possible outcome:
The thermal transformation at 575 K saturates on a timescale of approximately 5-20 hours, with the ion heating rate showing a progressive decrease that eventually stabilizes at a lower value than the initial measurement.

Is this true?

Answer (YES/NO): NO